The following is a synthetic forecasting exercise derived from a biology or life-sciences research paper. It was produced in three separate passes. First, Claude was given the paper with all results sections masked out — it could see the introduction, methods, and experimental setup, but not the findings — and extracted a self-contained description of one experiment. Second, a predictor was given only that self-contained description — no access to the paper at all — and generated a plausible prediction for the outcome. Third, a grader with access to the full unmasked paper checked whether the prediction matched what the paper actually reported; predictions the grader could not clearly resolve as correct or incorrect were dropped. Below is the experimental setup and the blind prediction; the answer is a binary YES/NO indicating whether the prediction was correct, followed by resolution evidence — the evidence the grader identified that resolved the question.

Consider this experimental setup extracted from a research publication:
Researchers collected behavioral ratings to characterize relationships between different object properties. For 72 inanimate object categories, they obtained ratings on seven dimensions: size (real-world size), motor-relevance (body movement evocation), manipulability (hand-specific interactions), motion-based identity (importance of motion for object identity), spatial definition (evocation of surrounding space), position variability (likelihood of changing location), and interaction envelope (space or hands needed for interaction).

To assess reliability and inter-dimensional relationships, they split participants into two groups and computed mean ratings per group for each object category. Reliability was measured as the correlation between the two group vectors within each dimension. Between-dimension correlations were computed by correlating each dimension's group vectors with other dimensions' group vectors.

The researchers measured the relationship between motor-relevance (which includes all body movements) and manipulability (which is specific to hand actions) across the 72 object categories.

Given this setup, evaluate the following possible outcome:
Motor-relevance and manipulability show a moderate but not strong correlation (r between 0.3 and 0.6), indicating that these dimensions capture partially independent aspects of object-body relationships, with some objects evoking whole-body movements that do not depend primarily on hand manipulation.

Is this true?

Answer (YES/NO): NO